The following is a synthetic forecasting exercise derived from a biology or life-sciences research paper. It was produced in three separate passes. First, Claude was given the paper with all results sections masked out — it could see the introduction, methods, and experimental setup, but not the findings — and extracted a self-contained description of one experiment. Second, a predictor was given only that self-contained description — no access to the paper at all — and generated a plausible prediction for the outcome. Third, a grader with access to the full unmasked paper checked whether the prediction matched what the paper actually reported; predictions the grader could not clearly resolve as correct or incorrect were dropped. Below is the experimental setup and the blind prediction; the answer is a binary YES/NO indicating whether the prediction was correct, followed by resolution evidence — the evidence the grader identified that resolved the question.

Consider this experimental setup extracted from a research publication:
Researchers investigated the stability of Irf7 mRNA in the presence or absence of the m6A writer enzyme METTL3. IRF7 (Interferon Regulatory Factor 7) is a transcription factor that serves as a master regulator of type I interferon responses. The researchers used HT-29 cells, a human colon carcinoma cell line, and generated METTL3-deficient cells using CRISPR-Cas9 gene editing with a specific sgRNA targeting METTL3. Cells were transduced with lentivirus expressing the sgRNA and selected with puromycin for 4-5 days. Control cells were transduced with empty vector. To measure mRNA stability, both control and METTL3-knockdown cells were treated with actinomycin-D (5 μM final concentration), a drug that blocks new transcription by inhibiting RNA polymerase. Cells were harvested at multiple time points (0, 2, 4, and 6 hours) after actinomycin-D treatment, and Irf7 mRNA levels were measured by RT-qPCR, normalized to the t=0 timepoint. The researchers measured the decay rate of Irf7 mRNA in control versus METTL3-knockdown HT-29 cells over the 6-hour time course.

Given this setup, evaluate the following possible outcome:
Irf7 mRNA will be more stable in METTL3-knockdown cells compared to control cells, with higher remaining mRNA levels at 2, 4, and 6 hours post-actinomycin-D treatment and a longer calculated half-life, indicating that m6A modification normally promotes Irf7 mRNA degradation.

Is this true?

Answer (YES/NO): YES